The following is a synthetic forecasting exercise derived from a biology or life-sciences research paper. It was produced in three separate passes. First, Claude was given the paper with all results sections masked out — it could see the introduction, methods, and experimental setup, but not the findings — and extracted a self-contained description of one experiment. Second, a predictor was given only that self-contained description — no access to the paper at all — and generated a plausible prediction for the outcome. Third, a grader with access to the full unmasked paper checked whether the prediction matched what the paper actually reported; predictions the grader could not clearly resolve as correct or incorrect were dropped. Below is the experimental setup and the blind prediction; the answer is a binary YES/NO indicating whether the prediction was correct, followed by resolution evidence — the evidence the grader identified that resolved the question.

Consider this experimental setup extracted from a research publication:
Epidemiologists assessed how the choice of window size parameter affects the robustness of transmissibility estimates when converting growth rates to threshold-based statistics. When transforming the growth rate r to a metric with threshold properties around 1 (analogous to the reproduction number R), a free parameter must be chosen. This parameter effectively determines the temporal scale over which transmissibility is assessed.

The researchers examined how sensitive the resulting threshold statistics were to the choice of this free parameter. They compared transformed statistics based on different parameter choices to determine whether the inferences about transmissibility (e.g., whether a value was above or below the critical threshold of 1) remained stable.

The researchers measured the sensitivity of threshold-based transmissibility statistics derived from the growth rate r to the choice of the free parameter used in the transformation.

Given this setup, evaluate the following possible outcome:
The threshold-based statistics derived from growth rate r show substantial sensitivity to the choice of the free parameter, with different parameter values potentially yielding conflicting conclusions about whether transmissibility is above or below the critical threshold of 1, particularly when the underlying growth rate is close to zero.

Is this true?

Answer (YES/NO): YES